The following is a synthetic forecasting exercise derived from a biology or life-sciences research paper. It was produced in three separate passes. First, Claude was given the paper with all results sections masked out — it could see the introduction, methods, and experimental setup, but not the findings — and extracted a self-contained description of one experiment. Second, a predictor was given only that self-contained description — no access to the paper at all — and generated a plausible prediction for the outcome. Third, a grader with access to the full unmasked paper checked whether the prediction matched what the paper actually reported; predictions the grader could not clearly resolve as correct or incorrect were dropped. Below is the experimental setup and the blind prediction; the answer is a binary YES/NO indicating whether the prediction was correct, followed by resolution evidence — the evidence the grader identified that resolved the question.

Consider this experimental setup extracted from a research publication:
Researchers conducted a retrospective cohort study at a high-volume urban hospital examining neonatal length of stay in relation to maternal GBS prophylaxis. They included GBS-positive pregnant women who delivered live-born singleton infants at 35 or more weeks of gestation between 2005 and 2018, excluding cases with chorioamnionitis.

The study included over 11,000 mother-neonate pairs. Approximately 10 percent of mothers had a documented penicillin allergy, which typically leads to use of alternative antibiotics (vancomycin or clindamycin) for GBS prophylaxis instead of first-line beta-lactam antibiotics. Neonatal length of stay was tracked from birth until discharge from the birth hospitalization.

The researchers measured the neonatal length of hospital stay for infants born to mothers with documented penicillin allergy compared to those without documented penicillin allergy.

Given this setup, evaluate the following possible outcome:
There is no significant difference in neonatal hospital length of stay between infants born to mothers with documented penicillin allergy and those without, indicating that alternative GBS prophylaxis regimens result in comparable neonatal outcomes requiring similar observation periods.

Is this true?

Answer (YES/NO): NO